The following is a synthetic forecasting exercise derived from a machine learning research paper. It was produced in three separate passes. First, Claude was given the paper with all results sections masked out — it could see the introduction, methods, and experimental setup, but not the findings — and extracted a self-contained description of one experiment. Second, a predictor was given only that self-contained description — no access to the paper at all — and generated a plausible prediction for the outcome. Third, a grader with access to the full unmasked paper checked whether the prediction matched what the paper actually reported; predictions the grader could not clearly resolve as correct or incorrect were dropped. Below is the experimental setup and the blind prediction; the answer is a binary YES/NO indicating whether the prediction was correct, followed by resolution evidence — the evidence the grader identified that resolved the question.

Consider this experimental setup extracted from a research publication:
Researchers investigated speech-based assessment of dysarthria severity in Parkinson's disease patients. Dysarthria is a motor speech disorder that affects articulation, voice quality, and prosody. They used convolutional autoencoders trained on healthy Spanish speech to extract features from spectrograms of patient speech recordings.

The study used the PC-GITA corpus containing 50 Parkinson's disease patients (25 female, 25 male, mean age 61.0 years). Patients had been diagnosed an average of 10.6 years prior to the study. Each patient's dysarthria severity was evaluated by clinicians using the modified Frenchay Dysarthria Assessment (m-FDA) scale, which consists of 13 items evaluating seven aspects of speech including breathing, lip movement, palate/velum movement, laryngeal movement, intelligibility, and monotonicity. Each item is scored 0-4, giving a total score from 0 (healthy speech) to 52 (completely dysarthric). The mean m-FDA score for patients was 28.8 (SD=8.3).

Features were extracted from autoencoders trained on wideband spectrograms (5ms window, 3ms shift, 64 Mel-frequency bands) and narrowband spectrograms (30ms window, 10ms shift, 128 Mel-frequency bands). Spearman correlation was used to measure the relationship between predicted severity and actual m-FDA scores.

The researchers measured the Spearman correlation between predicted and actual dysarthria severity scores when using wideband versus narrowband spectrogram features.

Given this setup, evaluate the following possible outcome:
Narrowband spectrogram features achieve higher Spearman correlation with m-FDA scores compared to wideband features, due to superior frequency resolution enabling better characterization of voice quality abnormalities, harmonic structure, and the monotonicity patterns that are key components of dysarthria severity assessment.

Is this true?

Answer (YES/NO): NO